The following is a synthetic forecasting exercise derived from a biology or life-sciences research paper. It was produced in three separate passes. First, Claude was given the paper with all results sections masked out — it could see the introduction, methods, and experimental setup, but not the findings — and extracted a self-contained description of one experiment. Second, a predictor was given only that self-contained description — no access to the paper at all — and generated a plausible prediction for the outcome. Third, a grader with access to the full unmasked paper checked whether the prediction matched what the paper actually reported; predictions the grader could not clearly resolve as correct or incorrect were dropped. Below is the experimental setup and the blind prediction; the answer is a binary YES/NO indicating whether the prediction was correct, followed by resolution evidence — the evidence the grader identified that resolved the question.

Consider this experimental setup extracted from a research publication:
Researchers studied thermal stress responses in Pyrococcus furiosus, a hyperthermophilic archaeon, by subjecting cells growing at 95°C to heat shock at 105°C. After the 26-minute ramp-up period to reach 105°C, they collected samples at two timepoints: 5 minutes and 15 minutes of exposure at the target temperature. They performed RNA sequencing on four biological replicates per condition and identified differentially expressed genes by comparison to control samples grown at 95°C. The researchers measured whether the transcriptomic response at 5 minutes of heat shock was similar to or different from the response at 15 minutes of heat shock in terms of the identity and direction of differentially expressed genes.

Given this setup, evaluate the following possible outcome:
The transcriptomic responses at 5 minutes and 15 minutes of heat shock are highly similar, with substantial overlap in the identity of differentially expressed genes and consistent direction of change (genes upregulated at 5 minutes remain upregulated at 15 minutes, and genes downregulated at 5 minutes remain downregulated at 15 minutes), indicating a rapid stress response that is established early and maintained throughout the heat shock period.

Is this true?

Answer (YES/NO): NO